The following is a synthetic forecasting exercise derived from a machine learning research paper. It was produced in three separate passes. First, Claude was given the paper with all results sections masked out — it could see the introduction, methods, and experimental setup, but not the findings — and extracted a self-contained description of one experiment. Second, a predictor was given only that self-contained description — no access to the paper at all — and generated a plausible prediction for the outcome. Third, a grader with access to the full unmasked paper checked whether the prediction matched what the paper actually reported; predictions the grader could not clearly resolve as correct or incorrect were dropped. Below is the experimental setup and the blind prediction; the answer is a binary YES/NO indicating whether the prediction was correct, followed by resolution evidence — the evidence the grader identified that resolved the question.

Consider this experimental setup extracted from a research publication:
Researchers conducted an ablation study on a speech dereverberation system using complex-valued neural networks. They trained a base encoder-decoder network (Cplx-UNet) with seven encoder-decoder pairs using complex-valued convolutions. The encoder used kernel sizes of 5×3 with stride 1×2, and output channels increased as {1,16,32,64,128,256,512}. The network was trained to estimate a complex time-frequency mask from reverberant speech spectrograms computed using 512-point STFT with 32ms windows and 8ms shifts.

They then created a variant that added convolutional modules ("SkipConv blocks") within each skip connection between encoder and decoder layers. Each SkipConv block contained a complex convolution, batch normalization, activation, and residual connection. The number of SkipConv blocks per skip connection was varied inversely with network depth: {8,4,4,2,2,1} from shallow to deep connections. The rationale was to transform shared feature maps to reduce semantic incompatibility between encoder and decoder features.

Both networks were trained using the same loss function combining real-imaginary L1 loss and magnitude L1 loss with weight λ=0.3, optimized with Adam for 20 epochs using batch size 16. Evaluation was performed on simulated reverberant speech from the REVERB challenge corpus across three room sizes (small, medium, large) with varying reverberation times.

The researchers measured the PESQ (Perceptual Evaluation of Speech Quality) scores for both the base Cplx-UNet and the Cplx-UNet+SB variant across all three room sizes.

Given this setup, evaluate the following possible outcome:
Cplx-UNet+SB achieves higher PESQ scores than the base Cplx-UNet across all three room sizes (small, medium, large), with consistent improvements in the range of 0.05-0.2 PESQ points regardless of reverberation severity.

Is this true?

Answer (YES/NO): NO